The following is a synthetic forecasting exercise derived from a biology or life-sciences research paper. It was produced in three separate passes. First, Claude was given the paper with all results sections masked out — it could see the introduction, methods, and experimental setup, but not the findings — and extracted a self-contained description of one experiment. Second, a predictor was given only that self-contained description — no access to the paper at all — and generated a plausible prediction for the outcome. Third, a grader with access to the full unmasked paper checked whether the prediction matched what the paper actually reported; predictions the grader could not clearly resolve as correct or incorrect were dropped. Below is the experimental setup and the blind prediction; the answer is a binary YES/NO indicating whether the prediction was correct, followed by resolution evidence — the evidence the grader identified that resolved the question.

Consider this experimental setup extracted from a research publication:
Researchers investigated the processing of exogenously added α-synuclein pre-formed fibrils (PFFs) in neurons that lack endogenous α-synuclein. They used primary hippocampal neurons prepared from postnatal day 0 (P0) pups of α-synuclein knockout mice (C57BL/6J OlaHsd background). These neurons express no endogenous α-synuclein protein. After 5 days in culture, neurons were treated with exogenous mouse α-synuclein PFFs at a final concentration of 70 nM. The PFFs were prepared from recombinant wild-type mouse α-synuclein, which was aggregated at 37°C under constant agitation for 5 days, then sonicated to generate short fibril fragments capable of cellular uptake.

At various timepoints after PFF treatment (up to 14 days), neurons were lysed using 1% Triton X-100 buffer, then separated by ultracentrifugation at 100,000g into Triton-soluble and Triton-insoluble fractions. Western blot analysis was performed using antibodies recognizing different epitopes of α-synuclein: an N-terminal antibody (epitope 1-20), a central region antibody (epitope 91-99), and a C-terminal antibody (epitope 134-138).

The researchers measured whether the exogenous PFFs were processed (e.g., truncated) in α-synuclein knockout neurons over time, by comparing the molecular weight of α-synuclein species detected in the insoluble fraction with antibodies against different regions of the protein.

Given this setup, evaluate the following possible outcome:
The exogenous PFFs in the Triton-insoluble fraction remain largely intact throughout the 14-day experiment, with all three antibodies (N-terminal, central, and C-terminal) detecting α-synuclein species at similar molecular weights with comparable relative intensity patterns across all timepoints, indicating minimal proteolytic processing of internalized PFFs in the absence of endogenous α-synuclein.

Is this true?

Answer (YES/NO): NO